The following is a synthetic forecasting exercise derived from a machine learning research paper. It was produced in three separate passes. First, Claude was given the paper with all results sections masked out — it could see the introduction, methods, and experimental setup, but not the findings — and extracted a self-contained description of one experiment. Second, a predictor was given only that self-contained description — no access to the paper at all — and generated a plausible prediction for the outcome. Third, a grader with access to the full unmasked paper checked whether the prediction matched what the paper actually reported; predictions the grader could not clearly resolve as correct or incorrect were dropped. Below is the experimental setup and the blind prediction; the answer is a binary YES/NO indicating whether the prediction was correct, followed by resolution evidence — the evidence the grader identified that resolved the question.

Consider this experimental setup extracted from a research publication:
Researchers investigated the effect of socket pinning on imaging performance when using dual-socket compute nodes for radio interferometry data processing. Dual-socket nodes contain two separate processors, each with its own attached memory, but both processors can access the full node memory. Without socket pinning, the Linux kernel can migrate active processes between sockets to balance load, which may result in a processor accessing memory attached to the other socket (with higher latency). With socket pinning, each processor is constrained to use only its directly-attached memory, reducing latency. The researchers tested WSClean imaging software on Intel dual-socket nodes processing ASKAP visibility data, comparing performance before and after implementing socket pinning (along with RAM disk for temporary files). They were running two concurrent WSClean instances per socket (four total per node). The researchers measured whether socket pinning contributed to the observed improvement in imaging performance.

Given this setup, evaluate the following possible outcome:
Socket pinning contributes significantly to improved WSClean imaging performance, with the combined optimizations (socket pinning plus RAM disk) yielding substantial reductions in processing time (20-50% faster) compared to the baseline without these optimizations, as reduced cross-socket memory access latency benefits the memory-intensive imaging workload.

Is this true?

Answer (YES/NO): YES